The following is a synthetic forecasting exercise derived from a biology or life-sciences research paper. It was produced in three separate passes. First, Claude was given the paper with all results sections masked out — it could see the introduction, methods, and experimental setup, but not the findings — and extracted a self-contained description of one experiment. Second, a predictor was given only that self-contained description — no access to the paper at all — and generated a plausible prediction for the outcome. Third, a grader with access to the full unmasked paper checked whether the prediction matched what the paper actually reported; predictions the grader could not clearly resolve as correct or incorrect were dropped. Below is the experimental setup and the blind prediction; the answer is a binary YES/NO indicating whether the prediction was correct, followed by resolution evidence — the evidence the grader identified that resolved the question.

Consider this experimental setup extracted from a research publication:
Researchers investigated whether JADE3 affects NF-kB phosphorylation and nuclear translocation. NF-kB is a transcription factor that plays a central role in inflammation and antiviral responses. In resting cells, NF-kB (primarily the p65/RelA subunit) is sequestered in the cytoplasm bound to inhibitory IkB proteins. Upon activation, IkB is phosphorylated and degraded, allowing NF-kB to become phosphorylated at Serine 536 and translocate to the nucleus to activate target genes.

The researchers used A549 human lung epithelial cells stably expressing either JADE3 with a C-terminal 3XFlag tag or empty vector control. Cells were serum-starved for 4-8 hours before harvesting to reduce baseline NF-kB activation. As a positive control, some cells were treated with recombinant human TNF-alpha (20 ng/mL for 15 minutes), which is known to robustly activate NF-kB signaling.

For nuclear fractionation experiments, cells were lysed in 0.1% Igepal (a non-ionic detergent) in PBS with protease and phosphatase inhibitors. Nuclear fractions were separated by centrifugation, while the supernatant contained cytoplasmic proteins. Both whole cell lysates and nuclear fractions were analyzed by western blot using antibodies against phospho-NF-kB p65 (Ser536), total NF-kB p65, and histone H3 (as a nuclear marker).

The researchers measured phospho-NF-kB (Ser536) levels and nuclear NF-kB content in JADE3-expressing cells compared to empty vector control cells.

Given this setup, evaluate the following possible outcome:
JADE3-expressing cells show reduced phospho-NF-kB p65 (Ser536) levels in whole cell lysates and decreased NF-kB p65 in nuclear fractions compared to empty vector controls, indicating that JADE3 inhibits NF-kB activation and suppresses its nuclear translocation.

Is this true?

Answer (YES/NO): NO